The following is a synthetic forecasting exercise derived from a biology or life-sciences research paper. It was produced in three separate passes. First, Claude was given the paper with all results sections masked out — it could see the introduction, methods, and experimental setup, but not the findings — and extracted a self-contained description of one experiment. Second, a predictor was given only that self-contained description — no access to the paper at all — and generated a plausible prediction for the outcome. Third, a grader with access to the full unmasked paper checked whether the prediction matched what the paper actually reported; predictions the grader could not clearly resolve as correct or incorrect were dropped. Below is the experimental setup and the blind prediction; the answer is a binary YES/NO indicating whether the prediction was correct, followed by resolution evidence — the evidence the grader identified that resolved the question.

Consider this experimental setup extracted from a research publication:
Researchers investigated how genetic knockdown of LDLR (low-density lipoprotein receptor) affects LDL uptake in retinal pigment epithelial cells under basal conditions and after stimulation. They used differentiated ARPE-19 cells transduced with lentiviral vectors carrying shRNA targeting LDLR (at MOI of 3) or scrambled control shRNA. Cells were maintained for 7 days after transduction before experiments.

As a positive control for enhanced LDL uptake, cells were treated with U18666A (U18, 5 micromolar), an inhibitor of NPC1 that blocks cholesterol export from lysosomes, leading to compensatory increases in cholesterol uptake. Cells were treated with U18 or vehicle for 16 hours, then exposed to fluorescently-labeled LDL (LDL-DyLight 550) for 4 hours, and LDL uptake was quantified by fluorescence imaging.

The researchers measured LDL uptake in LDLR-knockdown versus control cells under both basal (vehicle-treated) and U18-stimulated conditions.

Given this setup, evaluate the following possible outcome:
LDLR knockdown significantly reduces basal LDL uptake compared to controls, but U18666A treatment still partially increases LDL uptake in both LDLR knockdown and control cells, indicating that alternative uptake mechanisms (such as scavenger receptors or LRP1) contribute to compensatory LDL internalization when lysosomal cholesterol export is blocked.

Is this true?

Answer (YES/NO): YES